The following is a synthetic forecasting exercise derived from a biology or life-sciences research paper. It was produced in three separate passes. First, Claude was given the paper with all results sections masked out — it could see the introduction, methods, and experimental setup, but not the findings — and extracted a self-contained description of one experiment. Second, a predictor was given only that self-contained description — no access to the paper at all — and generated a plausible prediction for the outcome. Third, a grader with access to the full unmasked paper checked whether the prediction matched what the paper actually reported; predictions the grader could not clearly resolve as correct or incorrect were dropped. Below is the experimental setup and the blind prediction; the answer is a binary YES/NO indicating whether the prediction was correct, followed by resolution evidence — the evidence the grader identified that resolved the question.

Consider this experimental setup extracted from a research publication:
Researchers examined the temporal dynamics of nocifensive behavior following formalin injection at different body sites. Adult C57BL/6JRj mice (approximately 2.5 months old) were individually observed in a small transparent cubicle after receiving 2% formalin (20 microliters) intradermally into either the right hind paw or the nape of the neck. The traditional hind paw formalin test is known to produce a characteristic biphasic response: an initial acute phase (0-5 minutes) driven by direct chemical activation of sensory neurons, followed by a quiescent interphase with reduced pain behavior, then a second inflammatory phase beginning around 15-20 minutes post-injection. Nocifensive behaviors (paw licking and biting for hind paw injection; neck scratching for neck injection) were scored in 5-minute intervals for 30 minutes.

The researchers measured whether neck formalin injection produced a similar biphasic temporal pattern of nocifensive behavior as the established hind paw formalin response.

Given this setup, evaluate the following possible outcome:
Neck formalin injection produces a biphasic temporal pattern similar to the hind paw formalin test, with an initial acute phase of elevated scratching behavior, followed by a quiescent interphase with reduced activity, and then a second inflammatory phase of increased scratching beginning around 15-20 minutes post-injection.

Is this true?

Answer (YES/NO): NO